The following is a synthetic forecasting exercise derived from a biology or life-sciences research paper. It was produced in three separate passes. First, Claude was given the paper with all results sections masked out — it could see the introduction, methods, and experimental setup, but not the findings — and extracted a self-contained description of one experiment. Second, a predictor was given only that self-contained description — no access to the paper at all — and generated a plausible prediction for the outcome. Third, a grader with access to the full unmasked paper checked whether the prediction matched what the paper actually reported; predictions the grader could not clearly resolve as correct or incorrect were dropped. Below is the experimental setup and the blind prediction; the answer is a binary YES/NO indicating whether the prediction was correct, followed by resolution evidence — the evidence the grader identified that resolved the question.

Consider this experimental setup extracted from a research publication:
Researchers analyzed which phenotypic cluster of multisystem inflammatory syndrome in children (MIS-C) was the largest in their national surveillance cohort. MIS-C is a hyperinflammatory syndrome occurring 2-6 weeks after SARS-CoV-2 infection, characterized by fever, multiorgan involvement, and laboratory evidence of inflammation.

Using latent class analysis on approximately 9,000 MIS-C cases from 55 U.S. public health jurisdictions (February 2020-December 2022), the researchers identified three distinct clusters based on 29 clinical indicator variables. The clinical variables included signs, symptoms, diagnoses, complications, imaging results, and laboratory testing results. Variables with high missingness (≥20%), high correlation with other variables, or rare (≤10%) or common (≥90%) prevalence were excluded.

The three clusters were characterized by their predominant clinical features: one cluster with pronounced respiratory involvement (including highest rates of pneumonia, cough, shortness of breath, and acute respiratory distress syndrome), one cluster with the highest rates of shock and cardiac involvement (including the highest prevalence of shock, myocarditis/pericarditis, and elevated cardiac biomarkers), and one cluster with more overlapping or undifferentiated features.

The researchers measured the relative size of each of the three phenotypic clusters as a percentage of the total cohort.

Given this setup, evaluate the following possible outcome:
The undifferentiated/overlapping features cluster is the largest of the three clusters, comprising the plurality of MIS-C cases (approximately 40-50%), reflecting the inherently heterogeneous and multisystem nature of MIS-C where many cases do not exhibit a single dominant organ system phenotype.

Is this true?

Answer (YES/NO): NO